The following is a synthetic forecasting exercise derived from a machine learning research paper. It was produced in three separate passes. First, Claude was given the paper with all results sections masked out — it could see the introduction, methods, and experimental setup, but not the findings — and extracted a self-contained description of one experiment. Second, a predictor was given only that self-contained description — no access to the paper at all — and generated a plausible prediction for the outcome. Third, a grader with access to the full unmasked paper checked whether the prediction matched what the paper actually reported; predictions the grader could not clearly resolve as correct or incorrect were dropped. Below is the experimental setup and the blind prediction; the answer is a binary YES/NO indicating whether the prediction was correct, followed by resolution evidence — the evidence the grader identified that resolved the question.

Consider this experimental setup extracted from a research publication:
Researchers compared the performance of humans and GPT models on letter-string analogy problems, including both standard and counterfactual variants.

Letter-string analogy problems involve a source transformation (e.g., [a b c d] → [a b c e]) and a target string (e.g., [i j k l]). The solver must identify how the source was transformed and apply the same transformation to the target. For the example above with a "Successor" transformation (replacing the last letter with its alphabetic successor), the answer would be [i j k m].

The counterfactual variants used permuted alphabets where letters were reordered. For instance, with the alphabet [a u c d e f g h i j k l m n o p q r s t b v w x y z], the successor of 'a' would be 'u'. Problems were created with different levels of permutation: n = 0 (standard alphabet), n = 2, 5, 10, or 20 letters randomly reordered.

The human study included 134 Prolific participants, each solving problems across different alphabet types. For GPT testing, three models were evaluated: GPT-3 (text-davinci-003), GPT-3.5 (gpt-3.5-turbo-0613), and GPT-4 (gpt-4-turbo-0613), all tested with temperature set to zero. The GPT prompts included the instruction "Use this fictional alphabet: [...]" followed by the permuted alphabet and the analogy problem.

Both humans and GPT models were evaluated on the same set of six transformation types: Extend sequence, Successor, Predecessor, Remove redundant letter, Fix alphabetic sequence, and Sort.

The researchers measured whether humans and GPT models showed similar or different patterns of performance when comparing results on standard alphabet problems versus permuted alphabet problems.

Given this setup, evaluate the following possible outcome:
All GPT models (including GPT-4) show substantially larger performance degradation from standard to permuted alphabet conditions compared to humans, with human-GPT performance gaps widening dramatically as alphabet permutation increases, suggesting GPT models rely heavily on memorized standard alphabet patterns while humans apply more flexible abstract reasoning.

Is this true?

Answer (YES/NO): YES